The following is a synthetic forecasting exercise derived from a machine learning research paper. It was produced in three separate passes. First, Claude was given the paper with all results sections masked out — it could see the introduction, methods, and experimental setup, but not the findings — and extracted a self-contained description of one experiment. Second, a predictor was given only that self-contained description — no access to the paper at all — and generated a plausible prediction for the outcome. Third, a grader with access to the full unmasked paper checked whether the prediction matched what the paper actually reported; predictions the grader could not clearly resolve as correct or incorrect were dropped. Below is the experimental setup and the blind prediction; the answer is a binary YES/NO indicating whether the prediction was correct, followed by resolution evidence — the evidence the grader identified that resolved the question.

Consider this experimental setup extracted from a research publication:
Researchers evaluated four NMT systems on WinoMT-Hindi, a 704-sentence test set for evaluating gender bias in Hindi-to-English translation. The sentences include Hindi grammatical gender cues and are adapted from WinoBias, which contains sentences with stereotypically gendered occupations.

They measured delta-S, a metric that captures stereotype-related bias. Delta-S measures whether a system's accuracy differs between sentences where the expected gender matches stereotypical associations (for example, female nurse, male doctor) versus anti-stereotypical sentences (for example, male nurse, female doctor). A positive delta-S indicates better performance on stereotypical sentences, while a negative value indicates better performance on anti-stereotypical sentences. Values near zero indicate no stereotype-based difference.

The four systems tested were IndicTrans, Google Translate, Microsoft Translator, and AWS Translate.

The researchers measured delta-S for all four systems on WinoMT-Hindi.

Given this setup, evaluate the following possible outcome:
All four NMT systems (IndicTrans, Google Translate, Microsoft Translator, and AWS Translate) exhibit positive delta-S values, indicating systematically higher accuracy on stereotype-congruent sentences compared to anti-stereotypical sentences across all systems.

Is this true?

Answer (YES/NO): NO